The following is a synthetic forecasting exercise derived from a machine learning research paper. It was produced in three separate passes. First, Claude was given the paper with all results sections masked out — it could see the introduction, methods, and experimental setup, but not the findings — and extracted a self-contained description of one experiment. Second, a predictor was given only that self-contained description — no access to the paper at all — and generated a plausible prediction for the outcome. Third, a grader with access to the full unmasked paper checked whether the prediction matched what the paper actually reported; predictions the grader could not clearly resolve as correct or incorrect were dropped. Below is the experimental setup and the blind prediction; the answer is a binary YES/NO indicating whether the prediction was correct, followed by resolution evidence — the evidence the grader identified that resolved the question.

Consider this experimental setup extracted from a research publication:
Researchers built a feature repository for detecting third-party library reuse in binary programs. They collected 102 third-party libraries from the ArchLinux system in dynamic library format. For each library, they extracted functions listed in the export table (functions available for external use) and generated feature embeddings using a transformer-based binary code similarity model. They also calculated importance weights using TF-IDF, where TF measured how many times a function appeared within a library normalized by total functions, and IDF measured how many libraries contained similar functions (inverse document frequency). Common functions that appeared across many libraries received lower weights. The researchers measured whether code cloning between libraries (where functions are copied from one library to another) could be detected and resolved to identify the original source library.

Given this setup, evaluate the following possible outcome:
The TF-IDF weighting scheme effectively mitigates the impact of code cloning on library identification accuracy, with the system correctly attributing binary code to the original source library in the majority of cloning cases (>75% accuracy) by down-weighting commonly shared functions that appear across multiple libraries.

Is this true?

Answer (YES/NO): NO